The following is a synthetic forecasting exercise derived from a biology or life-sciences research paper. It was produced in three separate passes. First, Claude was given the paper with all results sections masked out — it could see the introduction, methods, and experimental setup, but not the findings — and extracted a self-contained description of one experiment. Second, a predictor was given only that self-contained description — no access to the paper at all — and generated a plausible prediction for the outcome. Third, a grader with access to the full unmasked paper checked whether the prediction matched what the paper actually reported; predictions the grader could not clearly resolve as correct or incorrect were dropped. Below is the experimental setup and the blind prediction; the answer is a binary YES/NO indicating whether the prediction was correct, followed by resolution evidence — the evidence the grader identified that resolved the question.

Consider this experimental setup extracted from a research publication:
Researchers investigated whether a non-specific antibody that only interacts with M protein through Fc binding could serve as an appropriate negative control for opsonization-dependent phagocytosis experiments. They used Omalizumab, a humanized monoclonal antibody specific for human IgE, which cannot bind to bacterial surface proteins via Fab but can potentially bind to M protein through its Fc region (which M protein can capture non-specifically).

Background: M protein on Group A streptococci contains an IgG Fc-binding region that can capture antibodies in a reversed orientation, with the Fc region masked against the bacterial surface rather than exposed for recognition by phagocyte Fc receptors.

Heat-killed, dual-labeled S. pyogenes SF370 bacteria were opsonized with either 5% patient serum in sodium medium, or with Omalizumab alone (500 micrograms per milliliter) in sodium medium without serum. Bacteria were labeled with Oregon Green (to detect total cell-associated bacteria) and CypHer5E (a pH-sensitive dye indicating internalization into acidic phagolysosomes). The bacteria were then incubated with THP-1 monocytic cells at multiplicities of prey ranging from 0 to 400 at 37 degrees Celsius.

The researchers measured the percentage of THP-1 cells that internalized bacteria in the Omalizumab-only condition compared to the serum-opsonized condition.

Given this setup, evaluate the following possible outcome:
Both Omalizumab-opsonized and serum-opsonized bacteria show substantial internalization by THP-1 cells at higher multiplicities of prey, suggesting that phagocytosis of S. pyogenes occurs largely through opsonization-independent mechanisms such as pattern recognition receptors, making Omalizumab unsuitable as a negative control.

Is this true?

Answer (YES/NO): NO